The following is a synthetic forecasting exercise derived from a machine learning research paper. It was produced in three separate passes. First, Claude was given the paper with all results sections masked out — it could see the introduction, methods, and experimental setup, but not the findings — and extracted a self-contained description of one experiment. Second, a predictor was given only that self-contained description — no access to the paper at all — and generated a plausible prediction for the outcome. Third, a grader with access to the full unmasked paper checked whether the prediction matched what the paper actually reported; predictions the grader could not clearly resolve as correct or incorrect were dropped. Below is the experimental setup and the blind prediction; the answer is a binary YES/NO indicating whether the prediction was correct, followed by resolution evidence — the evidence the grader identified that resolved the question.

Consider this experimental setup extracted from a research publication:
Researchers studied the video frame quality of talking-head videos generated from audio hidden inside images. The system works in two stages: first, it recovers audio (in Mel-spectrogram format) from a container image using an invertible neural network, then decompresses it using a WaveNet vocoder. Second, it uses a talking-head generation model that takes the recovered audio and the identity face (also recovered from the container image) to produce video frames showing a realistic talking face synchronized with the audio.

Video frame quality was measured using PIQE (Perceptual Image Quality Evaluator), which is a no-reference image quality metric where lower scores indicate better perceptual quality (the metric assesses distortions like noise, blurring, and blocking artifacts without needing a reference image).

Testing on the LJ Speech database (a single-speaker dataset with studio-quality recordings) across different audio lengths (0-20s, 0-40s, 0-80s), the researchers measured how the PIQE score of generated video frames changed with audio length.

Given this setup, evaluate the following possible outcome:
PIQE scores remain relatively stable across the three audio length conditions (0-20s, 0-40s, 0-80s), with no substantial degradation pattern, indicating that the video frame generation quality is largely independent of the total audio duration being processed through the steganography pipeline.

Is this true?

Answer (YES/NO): YES